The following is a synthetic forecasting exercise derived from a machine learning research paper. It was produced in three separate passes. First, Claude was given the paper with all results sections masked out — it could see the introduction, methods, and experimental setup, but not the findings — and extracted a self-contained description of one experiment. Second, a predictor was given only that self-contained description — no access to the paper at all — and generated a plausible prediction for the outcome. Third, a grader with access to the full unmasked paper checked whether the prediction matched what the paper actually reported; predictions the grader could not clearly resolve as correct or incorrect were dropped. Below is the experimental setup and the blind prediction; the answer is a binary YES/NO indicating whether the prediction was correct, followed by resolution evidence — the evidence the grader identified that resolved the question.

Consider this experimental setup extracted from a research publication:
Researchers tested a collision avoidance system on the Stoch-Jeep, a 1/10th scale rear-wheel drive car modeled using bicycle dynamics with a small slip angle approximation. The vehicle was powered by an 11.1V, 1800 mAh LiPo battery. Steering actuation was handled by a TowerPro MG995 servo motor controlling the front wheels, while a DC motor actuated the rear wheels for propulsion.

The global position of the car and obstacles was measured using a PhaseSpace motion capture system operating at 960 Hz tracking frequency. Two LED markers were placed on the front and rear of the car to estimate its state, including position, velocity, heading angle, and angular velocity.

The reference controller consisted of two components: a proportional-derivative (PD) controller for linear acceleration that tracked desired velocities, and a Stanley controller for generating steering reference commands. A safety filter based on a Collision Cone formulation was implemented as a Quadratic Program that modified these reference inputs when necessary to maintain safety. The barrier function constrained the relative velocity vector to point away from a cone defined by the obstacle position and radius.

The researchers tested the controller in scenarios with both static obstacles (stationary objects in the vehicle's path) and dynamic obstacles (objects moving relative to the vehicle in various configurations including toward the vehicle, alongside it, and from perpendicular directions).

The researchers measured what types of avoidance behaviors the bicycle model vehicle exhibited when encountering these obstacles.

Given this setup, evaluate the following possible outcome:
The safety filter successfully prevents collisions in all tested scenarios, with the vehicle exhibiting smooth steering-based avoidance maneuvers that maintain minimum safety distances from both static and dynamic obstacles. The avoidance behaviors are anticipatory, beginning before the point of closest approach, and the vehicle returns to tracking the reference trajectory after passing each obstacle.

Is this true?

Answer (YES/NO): NO